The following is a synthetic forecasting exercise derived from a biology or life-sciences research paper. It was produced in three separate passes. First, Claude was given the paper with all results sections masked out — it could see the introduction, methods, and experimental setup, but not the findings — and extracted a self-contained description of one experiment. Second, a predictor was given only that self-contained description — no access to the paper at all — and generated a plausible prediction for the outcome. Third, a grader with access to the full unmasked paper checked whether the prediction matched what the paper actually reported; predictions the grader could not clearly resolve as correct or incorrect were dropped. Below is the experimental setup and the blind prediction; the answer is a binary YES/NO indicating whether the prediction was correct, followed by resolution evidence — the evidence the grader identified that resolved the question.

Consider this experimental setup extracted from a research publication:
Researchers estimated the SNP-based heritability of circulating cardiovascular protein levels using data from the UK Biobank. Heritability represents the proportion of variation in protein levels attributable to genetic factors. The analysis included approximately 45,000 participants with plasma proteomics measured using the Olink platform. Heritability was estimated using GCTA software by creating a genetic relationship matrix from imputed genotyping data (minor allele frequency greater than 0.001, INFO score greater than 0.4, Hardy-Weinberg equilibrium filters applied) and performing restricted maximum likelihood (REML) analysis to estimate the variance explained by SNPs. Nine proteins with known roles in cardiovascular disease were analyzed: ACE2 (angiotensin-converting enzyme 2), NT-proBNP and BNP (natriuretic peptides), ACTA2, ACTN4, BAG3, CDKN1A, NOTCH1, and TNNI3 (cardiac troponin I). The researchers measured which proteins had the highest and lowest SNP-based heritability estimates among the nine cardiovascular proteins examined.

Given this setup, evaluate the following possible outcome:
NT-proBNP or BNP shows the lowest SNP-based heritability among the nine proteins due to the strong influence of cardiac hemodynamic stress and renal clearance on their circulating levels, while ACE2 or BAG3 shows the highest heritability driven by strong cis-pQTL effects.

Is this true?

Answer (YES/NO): NO